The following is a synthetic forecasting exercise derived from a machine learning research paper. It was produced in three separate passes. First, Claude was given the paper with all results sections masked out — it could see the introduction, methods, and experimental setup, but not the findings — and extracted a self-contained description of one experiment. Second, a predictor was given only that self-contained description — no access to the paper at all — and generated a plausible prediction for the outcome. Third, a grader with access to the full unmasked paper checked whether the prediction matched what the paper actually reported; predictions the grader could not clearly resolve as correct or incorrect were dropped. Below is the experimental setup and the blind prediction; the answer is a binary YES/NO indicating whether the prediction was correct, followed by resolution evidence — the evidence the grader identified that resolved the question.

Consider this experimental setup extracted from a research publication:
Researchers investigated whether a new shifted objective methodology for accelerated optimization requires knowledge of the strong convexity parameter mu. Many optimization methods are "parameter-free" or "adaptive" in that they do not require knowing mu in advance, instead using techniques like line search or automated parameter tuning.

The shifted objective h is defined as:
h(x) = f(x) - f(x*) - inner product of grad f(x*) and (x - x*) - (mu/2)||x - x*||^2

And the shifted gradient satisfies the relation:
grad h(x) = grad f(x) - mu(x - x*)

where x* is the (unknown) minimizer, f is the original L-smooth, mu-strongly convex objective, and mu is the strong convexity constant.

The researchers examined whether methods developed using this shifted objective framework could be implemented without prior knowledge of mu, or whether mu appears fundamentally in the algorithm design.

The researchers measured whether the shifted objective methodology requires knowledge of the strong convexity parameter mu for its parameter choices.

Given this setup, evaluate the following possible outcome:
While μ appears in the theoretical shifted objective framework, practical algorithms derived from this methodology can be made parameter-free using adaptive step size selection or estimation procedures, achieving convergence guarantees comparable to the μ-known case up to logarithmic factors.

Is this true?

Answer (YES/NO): NO